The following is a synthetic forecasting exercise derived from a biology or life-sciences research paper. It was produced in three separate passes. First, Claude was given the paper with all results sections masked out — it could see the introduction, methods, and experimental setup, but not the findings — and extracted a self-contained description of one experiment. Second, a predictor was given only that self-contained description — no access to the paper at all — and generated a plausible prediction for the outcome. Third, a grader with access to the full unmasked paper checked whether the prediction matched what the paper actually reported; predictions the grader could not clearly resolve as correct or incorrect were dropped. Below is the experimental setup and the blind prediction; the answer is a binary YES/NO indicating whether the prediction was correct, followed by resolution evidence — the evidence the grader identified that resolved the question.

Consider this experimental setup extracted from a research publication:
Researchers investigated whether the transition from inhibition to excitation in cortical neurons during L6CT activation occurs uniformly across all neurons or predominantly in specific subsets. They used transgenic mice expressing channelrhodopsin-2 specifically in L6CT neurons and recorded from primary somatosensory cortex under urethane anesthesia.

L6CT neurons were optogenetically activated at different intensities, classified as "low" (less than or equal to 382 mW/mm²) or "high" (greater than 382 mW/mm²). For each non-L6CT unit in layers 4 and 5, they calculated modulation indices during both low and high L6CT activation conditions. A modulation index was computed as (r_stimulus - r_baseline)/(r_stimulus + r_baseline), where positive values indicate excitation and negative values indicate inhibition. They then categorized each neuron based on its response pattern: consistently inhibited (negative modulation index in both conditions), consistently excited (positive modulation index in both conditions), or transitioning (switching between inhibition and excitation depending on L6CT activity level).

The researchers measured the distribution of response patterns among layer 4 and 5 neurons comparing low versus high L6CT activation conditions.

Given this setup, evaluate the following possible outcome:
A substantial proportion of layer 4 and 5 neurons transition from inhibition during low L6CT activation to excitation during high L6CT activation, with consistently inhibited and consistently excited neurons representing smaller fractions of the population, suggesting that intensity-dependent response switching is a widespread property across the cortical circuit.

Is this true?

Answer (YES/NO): YES